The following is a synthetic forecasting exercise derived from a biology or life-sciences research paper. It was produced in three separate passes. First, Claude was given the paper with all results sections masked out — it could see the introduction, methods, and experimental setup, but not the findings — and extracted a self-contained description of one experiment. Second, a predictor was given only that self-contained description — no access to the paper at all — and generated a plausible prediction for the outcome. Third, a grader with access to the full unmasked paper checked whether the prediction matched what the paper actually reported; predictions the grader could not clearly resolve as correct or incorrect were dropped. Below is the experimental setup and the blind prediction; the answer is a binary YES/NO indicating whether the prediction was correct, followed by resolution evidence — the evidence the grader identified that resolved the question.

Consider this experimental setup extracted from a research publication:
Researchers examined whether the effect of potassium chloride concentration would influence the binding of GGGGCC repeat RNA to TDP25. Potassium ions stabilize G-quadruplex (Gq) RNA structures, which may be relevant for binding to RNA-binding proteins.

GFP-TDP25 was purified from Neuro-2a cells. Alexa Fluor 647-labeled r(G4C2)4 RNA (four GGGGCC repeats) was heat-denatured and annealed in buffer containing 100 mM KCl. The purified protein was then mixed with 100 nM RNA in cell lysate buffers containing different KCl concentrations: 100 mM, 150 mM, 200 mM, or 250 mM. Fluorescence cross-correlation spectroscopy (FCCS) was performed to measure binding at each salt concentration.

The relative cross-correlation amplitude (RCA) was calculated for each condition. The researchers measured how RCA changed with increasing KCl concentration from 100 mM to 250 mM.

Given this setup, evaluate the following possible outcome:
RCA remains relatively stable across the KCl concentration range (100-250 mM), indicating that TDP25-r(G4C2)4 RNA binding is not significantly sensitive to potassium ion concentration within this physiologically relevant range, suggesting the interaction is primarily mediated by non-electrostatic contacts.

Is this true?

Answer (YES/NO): NO